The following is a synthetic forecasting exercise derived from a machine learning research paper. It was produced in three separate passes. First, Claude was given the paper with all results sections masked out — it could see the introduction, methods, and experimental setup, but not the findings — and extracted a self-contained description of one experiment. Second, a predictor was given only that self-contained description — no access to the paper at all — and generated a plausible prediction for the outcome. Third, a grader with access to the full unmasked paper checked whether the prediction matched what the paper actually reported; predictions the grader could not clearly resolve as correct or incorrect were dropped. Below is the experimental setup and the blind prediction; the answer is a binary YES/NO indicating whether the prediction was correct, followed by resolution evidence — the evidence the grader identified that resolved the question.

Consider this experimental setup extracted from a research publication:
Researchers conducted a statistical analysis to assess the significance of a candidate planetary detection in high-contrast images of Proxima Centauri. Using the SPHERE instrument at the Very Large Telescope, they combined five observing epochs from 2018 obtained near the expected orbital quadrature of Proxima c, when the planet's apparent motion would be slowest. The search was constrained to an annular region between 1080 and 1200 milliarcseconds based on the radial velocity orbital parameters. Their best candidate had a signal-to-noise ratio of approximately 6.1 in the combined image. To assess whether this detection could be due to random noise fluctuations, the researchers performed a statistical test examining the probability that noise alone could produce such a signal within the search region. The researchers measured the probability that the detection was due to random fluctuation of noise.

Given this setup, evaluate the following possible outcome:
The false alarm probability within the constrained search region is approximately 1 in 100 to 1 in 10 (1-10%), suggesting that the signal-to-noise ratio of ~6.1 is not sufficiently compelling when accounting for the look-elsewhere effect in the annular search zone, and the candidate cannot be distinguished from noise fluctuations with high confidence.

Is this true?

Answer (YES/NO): NO